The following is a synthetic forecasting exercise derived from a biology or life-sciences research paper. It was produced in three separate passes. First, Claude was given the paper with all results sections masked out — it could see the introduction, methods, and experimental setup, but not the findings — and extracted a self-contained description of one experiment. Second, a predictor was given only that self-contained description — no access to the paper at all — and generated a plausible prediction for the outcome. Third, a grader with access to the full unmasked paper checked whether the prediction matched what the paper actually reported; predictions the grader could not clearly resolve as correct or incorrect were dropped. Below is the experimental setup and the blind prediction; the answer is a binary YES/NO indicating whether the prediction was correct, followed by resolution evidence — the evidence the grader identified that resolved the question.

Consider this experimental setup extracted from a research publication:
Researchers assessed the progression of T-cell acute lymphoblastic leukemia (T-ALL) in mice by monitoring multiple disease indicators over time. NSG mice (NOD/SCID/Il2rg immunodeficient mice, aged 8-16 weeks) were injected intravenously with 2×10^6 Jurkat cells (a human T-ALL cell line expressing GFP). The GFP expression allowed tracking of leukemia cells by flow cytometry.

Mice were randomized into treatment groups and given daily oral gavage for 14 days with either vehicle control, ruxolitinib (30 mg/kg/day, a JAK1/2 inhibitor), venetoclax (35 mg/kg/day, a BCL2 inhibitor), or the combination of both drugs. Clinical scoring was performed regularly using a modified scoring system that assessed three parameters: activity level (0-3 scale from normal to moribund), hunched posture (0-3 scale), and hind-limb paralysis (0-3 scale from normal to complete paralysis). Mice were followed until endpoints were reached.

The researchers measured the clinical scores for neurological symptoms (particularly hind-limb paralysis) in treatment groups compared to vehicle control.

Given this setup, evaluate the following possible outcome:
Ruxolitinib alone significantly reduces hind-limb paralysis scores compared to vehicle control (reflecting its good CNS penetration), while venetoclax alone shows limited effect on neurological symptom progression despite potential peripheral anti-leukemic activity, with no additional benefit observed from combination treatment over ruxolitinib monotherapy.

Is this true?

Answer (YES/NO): NO